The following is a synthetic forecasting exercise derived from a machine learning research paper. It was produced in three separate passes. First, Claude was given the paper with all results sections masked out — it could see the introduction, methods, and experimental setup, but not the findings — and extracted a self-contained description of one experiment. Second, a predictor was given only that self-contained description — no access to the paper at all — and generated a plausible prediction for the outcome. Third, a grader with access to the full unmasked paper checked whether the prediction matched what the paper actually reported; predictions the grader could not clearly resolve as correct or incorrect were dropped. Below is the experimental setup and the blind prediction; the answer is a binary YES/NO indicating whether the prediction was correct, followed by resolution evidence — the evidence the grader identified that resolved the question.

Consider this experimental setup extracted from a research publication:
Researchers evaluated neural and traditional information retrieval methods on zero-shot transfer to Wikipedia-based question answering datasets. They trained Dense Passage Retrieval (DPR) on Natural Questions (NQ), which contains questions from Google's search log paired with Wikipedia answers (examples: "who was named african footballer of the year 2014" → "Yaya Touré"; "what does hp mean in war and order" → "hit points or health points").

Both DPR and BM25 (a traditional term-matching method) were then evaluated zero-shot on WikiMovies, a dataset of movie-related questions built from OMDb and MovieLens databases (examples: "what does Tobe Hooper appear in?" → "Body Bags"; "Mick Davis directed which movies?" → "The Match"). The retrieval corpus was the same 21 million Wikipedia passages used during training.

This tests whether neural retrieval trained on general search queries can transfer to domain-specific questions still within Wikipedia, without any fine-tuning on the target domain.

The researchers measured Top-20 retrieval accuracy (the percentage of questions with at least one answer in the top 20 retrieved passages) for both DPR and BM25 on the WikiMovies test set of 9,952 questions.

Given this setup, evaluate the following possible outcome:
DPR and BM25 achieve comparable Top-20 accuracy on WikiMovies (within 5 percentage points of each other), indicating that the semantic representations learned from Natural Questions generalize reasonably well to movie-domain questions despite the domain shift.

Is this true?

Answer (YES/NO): NO